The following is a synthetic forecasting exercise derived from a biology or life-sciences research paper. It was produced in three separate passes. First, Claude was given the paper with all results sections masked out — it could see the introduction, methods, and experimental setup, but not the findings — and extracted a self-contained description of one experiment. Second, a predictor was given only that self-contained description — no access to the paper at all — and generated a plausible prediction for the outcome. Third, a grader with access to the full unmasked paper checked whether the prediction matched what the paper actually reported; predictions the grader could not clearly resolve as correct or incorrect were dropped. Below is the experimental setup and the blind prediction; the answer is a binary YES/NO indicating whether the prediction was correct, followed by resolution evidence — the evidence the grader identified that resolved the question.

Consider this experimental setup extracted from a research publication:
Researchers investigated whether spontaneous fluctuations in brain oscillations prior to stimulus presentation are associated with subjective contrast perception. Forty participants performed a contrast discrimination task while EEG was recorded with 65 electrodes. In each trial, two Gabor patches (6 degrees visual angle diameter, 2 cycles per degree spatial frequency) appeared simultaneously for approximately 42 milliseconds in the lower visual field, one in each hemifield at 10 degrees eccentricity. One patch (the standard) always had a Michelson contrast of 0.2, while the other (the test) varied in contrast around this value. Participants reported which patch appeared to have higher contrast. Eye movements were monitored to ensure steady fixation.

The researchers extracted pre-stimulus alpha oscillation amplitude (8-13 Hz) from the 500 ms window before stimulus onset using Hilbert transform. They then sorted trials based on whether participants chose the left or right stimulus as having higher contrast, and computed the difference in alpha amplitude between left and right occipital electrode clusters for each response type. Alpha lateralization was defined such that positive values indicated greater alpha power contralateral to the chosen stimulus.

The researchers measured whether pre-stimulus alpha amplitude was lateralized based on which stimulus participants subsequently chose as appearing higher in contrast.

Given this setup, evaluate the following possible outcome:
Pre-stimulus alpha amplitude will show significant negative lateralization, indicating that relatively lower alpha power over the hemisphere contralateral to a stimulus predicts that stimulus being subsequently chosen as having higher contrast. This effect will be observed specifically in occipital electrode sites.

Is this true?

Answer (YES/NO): YES